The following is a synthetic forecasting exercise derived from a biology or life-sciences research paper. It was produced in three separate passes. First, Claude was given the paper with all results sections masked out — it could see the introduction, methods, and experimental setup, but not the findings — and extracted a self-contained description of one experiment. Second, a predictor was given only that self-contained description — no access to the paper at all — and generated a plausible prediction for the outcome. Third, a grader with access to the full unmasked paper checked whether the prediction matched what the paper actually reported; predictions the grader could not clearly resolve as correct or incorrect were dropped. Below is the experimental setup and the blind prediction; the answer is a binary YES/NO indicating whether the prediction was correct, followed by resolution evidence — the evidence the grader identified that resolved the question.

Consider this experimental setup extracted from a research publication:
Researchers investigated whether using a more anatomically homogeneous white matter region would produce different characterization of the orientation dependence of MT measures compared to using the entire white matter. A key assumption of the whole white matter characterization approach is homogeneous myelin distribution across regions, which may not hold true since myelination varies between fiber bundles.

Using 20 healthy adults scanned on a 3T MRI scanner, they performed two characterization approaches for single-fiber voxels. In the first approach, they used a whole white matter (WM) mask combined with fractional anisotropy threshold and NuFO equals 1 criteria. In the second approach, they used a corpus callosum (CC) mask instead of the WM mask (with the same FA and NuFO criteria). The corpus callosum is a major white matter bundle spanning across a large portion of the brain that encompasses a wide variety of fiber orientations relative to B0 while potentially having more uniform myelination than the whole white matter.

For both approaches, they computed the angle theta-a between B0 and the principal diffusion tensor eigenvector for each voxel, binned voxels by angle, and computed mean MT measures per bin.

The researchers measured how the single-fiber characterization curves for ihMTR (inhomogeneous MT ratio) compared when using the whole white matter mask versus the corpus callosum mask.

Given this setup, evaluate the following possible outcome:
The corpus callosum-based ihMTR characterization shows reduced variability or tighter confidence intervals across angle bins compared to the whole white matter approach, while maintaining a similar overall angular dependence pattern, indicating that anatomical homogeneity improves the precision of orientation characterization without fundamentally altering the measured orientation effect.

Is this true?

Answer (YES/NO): NO